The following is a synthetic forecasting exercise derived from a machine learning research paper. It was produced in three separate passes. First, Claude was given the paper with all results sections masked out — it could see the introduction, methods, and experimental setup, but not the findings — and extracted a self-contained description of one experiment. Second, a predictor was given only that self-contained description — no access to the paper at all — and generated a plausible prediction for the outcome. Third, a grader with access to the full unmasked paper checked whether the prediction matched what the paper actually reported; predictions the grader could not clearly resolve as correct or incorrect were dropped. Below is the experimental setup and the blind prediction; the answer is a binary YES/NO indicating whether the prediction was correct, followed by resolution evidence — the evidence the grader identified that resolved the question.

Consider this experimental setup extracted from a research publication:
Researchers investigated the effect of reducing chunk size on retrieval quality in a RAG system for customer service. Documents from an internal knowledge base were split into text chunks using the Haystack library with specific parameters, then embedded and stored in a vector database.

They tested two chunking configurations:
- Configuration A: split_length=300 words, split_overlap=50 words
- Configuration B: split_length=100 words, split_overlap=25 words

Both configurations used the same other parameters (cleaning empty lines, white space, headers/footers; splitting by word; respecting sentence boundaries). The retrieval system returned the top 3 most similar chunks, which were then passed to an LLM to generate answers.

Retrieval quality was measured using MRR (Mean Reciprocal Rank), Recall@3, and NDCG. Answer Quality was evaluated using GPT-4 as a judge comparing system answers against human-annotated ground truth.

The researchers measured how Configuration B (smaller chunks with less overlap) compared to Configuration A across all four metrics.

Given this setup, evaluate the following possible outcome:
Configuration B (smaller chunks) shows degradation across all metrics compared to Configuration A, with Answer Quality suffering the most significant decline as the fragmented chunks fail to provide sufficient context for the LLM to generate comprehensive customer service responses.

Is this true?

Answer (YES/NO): NO